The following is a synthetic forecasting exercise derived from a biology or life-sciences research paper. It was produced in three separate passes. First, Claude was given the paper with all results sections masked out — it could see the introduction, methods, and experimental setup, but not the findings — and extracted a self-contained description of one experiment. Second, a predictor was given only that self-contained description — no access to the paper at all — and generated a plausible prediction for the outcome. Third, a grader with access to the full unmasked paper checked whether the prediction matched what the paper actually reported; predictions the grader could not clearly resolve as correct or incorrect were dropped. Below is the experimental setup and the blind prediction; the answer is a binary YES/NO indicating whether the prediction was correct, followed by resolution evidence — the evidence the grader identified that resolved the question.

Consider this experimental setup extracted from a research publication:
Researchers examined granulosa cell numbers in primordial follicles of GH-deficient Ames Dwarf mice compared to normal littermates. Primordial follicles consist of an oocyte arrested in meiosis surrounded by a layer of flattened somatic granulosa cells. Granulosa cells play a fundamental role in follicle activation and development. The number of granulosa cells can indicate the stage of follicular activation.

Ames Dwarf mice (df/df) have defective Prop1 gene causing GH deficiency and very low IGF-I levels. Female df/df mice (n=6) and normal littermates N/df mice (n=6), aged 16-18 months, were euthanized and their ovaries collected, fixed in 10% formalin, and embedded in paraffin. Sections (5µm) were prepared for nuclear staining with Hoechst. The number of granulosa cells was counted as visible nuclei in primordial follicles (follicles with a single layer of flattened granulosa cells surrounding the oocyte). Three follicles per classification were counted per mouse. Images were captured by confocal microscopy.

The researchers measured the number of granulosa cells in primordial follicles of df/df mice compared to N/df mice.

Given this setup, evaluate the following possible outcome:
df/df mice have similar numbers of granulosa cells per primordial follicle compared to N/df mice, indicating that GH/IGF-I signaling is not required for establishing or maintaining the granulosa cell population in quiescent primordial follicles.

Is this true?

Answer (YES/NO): NO